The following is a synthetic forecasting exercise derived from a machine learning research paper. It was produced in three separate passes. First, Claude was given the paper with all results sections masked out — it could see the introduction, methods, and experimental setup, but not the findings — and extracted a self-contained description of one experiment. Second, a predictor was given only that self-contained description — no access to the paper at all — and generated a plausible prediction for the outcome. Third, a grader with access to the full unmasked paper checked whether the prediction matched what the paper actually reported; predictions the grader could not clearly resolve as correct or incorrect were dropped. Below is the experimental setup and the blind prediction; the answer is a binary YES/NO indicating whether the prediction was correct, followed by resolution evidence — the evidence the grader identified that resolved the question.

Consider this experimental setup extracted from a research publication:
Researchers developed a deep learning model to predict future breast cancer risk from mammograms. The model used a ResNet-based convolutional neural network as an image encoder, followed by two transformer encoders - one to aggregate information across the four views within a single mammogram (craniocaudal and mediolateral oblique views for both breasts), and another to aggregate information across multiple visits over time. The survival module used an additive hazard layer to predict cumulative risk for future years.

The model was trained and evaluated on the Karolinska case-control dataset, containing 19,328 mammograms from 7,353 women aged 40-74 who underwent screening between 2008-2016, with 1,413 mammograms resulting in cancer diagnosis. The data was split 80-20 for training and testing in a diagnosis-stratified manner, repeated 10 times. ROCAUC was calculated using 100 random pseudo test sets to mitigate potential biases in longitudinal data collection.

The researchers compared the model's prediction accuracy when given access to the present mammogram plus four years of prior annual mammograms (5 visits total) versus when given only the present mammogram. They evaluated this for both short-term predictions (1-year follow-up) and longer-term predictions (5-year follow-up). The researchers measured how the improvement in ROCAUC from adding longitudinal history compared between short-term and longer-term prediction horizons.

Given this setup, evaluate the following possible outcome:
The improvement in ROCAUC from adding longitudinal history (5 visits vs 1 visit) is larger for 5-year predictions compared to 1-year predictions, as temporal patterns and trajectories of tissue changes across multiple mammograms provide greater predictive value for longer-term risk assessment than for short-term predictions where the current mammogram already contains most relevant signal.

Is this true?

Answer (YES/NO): YES